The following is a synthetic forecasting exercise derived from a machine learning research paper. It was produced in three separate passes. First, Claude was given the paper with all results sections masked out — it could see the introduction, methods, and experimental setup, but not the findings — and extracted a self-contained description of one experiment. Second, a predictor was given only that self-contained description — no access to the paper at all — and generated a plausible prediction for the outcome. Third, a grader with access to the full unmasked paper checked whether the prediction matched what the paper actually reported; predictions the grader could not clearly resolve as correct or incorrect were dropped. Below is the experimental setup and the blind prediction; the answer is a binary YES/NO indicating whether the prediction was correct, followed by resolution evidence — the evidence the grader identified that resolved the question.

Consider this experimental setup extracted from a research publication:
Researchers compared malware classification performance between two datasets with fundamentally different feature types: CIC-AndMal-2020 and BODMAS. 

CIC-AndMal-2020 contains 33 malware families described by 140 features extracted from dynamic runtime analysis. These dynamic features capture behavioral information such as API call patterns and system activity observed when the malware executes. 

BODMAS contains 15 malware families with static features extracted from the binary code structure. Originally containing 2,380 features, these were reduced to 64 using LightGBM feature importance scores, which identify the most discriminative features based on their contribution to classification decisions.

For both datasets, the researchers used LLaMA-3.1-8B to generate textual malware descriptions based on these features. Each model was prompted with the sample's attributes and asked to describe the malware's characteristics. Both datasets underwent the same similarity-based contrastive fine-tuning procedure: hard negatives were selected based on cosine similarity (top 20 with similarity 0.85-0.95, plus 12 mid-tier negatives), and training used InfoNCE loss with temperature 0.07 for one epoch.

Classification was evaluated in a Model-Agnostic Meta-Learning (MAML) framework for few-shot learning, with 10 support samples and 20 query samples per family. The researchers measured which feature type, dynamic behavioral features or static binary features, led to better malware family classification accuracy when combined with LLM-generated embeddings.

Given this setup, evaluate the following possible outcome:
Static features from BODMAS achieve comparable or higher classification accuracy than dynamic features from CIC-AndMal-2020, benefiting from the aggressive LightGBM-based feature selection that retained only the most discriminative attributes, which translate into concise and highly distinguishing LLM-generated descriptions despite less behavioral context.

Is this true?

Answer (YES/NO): NO